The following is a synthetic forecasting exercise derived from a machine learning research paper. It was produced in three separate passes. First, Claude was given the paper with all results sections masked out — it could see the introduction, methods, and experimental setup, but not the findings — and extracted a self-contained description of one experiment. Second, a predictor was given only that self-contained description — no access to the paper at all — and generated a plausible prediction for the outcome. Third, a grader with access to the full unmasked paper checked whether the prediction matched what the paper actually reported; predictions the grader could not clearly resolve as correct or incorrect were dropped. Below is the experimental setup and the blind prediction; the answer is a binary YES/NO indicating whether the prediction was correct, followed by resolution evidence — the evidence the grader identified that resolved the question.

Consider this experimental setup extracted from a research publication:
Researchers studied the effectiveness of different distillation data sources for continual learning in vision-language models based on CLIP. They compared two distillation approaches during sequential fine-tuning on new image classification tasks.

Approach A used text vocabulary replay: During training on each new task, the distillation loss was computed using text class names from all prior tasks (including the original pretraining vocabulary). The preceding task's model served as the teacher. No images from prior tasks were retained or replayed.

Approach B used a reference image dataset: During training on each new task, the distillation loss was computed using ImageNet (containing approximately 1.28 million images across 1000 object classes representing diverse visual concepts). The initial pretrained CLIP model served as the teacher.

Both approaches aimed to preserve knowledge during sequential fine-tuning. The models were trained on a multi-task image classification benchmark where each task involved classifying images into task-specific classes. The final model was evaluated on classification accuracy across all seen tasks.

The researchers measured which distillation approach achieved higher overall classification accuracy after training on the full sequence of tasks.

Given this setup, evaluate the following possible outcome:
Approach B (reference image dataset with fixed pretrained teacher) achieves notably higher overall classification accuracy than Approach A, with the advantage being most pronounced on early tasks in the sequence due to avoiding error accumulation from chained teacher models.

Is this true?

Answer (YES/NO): YES